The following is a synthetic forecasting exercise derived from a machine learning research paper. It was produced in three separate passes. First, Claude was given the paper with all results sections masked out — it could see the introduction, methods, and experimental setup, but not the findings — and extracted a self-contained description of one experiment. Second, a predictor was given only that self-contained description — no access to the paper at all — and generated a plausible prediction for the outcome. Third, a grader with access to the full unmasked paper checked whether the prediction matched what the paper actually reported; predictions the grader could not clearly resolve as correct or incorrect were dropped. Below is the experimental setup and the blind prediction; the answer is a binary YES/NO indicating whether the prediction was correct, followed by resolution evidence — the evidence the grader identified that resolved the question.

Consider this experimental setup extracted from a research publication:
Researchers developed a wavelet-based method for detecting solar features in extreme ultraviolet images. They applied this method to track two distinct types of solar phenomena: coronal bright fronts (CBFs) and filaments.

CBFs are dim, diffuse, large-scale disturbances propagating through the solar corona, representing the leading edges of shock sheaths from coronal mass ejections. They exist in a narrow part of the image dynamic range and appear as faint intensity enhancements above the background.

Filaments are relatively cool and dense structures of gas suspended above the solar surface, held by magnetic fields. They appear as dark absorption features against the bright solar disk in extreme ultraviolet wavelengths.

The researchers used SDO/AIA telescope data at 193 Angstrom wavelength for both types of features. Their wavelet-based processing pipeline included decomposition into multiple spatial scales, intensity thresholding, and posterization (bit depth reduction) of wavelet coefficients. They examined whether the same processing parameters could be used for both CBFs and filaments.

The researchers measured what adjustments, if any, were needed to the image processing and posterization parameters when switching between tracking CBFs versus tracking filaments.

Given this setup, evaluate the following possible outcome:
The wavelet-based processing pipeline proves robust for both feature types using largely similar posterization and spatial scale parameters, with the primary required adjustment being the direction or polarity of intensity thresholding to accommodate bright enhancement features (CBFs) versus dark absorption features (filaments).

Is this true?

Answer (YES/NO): NO